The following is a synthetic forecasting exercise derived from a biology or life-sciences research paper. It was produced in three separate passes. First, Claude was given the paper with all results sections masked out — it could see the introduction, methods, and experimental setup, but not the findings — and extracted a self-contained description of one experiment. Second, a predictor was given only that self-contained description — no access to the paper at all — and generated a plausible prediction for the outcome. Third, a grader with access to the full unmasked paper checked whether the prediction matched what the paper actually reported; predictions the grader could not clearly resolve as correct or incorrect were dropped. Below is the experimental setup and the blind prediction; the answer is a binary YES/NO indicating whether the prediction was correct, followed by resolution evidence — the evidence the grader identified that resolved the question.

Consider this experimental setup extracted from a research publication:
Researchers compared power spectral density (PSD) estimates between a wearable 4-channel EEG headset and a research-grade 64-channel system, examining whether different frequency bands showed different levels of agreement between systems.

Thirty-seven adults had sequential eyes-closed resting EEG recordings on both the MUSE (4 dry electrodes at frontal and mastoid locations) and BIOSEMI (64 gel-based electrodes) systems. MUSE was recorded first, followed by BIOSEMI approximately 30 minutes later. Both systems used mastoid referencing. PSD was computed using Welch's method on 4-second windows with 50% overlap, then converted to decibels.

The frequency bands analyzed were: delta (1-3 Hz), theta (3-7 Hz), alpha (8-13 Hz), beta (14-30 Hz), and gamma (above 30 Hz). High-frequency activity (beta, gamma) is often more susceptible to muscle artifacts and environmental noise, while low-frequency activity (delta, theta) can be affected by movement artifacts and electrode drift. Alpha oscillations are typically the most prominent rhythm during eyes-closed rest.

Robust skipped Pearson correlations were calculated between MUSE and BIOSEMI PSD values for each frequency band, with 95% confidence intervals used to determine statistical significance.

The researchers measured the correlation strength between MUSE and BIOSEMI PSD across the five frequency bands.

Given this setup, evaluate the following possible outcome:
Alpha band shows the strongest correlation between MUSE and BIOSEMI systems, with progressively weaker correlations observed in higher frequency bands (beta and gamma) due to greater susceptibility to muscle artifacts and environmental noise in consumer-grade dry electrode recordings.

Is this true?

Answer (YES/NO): YES